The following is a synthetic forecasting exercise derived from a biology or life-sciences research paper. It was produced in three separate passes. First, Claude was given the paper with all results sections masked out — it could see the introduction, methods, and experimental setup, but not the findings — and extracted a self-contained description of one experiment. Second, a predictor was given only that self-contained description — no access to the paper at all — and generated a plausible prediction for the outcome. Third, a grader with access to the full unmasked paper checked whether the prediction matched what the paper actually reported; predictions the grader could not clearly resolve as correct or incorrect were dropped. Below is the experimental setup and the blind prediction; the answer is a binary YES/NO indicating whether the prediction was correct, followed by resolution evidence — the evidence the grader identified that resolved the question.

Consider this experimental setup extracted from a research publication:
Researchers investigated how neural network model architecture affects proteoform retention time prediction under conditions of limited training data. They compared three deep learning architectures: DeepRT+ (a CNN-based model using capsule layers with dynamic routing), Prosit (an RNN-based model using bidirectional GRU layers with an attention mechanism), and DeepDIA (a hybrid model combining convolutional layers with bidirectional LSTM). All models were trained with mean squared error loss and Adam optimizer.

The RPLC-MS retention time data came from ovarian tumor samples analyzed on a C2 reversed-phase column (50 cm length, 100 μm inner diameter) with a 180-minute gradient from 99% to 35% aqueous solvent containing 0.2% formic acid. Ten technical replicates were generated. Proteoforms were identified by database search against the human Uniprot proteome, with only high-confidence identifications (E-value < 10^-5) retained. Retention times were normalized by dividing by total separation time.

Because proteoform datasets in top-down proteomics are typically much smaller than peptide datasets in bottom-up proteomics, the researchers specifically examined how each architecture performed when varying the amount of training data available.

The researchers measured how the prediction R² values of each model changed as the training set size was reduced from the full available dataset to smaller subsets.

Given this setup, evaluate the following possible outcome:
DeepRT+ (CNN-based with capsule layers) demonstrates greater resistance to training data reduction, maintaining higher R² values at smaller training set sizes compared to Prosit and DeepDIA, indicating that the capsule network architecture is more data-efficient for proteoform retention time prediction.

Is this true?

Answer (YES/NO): NO